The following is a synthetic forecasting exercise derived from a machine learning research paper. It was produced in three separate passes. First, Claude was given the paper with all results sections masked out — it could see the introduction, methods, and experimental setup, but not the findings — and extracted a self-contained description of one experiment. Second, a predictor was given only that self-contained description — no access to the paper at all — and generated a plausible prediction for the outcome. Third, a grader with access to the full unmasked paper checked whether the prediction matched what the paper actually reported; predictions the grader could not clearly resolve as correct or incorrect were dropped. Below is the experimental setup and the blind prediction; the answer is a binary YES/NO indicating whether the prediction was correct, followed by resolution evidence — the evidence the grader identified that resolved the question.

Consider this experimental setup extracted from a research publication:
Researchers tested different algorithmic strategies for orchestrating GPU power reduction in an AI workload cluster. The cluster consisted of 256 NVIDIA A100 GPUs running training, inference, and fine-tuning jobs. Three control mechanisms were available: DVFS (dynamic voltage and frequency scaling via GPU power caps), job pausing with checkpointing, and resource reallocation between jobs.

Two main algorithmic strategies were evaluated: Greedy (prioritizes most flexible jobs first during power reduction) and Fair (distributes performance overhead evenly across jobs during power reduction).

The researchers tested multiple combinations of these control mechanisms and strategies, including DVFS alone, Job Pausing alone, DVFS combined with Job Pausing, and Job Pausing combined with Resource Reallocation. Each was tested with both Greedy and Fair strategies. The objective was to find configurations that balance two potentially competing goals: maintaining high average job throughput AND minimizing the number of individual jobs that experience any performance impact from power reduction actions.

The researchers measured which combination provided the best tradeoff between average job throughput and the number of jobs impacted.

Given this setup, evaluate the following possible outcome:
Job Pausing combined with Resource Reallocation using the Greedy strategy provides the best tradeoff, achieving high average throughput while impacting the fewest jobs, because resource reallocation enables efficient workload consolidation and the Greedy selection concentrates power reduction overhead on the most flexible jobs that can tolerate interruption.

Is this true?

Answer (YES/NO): NO